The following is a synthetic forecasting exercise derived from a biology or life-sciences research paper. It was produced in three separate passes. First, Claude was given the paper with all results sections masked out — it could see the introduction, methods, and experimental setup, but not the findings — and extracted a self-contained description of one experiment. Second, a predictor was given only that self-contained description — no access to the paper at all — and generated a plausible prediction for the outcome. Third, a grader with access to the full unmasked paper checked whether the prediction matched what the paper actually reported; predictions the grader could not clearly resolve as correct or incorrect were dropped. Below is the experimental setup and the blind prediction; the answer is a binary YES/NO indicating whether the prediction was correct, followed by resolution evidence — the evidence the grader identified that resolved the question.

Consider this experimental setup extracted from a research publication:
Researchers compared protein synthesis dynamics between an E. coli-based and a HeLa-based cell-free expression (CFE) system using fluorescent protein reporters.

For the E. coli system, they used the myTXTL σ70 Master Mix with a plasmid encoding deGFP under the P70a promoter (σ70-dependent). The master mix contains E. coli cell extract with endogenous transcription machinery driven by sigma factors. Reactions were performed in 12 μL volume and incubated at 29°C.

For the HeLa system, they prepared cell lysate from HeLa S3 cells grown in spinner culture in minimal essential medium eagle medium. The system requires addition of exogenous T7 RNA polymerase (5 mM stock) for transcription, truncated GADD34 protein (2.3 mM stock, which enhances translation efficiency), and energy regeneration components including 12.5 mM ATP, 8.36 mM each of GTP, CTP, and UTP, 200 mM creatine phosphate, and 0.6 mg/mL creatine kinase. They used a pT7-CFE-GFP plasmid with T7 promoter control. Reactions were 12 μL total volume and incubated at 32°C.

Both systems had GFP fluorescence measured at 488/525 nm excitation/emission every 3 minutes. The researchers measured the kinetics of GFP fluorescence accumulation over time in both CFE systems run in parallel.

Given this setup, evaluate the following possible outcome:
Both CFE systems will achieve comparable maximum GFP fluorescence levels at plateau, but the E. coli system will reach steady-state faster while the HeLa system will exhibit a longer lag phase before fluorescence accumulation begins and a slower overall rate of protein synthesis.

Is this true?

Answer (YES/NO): NO